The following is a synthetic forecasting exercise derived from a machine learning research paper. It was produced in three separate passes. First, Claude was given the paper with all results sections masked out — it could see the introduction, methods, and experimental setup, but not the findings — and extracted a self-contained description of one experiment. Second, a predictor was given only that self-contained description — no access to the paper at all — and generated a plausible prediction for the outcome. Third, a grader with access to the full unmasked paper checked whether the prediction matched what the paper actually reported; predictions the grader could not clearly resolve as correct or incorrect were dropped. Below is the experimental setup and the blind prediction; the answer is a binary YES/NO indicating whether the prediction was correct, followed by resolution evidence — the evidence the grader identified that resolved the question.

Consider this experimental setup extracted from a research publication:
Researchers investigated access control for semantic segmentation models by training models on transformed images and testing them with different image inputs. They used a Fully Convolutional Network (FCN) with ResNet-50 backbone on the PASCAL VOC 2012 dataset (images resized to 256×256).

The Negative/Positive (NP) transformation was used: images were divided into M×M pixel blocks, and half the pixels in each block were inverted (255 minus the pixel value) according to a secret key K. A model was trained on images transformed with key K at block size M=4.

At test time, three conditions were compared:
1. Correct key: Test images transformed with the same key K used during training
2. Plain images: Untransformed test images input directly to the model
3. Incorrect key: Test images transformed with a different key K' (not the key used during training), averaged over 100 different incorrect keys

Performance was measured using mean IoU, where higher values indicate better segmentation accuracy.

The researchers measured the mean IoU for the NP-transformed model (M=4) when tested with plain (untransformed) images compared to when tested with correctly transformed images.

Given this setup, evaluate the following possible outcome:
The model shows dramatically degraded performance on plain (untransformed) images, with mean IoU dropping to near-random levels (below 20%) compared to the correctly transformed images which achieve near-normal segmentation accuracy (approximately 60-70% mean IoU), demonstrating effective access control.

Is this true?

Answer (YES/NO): NO